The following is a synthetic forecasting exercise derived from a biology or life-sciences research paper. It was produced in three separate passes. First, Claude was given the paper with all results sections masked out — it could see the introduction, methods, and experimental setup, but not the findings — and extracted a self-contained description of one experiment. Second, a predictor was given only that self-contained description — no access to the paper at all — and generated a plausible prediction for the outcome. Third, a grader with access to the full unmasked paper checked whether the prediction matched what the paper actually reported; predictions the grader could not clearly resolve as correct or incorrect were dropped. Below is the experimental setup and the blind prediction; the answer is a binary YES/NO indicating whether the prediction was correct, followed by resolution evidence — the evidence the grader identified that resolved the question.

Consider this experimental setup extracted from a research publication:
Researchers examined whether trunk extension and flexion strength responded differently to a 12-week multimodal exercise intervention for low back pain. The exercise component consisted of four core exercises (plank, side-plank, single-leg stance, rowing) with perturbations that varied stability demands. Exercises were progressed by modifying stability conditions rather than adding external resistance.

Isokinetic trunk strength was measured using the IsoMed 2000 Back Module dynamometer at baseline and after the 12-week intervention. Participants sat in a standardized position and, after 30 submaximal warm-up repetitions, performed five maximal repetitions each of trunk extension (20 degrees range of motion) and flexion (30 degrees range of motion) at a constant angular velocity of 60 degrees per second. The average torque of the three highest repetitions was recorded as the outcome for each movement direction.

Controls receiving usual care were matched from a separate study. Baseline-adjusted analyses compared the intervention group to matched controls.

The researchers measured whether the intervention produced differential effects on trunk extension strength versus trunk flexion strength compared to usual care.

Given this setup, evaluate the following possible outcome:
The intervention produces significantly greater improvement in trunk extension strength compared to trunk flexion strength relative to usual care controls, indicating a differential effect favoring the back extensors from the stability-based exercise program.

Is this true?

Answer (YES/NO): NO